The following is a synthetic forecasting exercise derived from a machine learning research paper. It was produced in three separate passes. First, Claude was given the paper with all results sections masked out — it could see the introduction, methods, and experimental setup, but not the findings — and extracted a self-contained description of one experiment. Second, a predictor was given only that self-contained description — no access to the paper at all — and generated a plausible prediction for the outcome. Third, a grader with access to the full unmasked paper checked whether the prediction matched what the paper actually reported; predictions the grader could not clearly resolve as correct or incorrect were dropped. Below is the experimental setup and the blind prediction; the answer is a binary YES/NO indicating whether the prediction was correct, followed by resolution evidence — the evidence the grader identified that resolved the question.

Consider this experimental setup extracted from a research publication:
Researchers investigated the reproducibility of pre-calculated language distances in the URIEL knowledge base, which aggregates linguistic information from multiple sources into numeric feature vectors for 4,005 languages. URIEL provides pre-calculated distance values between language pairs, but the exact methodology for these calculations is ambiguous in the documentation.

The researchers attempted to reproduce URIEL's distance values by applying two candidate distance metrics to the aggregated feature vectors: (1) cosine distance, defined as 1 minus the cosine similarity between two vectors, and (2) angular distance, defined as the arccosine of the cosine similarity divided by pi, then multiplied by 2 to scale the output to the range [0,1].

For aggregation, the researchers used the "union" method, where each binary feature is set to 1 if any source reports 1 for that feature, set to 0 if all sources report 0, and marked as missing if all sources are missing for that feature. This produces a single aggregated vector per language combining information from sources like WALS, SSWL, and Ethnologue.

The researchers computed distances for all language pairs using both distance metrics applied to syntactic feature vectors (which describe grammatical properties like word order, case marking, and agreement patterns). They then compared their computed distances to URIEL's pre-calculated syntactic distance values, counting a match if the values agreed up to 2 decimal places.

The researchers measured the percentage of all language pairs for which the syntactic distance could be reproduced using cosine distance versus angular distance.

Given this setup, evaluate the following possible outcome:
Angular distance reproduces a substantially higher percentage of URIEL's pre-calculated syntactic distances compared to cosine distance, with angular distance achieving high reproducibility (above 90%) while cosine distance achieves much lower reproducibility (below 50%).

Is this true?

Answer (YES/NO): YES